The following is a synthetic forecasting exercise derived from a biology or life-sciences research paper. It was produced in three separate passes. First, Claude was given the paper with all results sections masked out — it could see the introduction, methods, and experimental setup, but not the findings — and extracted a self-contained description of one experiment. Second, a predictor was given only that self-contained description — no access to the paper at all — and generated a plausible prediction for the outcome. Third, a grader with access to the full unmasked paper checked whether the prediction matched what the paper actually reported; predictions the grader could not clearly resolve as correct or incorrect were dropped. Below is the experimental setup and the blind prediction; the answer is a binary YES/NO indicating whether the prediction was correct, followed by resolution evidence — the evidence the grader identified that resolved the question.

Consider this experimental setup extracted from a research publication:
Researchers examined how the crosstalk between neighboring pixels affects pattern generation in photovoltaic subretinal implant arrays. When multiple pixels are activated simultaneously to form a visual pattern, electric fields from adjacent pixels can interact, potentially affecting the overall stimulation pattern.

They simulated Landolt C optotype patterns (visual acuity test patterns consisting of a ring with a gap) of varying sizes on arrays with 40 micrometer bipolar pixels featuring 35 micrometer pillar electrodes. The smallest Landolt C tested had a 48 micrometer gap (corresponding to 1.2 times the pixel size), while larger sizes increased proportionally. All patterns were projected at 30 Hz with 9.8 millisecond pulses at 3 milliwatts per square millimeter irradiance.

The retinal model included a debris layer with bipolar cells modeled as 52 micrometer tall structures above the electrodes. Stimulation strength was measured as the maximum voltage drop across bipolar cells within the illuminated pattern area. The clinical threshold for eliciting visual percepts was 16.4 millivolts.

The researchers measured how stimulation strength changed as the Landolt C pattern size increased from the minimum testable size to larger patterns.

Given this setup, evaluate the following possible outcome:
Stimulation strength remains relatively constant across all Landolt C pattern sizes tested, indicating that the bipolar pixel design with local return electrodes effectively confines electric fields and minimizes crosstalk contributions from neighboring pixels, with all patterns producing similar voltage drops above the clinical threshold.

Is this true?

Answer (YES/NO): NO